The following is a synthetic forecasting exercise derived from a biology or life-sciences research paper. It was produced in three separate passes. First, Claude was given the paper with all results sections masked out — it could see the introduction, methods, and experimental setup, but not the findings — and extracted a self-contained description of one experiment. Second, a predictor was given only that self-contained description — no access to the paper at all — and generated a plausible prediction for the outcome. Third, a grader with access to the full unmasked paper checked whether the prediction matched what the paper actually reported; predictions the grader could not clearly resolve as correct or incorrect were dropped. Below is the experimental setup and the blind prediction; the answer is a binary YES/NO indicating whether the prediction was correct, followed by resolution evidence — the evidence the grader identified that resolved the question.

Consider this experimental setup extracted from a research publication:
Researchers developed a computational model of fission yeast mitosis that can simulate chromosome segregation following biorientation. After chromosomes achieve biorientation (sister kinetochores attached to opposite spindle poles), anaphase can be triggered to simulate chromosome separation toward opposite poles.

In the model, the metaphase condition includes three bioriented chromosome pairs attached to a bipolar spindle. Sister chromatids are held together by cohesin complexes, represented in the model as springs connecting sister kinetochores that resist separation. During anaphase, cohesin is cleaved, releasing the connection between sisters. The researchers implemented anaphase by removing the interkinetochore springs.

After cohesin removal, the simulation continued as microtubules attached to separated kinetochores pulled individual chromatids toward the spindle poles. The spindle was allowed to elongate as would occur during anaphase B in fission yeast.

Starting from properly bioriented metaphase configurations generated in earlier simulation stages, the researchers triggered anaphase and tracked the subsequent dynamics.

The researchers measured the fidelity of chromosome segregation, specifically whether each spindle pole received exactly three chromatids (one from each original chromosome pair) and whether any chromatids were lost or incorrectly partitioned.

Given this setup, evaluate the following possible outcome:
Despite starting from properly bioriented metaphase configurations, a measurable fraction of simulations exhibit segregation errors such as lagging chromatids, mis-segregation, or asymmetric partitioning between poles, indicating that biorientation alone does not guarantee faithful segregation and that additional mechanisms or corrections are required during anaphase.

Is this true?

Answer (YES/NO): NO